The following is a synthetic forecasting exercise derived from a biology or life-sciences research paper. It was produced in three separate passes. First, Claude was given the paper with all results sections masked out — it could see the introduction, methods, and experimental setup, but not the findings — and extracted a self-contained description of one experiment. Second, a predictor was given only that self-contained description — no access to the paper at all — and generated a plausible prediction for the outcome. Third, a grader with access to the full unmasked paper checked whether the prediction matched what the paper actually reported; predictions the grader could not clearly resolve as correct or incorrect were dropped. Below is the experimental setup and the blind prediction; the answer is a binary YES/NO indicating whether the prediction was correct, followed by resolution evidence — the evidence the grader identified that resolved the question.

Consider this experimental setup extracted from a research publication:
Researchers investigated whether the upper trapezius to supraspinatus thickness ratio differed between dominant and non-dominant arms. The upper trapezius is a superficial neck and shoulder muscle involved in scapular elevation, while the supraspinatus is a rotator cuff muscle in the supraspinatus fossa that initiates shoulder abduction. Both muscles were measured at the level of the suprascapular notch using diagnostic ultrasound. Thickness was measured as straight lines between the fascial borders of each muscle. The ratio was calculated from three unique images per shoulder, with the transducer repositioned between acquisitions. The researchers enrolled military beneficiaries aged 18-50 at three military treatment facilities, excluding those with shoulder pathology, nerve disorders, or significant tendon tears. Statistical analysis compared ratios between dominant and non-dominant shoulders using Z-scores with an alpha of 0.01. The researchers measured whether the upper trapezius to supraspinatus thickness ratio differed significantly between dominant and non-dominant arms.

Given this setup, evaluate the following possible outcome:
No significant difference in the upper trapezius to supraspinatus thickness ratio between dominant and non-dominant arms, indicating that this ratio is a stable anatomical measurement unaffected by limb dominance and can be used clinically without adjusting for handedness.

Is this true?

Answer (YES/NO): YES